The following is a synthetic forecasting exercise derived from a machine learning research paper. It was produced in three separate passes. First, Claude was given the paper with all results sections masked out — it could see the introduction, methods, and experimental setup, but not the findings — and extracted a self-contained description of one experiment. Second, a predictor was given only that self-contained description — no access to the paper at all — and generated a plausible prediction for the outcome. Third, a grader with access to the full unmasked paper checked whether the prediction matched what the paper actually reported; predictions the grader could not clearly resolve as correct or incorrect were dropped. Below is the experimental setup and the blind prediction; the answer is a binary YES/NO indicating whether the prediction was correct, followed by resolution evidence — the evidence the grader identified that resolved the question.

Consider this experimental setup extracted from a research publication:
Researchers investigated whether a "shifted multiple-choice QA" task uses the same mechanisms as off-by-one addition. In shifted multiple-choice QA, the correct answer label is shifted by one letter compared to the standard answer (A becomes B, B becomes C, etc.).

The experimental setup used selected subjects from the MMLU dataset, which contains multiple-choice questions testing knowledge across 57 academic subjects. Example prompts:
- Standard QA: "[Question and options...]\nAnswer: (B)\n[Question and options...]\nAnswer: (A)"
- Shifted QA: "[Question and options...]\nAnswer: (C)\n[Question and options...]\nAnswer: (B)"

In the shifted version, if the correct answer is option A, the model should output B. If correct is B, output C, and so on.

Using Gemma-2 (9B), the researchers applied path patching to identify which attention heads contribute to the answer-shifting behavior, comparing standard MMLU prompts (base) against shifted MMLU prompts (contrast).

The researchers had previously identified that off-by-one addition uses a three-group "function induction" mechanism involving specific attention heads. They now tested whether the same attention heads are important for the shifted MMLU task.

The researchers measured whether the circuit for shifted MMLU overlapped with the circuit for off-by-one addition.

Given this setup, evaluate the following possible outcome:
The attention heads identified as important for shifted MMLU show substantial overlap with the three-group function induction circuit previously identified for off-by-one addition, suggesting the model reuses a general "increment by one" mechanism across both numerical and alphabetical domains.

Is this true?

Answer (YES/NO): YES